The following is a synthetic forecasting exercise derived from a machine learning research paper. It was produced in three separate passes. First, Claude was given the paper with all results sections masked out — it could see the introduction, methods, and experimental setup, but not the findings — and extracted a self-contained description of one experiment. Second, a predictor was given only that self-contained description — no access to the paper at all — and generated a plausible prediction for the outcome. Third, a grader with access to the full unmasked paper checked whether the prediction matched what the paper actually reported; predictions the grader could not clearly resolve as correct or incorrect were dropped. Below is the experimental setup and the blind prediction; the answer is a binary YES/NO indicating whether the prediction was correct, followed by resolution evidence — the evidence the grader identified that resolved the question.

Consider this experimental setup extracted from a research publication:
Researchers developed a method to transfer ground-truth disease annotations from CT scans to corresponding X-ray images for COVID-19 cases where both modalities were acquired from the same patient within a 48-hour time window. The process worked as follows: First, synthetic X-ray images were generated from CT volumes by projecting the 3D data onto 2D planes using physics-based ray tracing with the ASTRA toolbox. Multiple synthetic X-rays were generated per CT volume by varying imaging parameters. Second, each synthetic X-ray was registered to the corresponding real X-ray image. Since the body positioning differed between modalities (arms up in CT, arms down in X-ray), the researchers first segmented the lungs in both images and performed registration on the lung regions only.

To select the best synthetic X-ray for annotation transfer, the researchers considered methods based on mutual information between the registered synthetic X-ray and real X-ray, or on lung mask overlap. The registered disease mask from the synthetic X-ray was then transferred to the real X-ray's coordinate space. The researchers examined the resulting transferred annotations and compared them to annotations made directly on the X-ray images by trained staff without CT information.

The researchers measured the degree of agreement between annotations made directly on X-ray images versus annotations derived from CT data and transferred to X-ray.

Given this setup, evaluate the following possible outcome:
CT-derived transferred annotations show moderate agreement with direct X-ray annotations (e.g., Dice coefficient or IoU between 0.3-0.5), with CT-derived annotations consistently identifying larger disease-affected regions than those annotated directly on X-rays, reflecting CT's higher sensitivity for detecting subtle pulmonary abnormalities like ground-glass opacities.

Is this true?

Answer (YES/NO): NO